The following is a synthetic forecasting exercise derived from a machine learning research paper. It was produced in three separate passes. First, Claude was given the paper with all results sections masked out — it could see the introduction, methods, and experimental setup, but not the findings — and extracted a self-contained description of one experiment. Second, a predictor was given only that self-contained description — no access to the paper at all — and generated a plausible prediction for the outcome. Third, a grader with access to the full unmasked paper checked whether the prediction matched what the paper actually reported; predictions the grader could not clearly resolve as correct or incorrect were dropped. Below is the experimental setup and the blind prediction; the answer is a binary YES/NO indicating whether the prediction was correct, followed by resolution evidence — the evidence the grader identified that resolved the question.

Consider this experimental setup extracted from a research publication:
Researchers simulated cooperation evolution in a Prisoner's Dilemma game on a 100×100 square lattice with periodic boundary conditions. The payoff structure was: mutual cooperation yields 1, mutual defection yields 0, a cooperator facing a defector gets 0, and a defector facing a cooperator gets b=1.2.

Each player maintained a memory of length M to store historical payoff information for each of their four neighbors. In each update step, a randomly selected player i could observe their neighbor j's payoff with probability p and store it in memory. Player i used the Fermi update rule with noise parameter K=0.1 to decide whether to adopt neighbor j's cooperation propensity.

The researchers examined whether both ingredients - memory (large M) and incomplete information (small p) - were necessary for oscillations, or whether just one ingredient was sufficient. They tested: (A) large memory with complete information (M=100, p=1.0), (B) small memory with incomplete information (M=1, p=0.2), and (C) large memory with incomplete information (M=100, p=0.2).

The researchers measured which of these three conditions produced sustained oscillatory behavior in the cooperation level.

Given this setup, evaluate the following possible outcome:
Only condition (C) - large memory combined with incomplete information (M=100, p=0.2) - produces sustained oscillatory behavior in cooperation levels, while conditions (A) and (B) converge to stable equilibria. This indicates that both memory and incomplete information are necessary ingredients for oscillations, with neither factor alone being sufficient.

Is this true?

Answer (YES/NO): NO